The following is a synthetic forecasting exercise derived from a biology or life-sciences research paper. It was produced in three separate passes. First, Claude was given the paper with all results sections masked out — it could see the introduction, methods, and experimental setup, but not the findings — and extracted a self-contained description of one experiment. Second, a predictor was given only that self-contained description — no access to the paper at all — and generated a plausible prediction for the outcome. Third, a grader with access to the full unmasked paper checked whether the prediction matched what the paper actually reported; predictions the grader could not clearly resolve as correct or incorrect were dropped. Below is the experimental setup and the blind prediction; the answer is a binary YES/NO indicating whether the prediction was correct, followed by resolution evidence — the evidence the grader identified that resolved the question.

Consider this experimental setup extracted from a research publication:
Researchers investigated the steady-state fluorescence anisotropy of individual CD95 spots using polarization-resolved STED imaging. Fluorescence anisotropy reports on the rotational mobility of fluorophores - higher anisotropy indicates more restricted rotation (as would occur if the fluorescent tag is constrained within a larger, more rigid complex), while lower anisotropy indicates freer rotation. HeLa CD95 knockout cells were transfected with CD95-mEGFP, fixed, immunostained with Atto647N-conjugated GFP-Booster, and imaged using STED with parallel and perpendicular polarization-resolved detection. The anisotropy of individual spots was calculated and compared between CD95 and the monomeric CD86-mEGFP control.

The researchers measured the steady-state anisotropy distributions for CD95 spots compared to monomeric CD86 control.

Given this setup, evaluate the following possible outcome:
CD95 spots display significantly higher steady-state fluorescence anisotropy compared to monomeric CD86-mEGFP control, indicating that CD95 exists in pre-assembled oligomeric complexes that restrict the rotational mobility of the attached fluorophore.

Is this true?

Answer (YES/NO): NO